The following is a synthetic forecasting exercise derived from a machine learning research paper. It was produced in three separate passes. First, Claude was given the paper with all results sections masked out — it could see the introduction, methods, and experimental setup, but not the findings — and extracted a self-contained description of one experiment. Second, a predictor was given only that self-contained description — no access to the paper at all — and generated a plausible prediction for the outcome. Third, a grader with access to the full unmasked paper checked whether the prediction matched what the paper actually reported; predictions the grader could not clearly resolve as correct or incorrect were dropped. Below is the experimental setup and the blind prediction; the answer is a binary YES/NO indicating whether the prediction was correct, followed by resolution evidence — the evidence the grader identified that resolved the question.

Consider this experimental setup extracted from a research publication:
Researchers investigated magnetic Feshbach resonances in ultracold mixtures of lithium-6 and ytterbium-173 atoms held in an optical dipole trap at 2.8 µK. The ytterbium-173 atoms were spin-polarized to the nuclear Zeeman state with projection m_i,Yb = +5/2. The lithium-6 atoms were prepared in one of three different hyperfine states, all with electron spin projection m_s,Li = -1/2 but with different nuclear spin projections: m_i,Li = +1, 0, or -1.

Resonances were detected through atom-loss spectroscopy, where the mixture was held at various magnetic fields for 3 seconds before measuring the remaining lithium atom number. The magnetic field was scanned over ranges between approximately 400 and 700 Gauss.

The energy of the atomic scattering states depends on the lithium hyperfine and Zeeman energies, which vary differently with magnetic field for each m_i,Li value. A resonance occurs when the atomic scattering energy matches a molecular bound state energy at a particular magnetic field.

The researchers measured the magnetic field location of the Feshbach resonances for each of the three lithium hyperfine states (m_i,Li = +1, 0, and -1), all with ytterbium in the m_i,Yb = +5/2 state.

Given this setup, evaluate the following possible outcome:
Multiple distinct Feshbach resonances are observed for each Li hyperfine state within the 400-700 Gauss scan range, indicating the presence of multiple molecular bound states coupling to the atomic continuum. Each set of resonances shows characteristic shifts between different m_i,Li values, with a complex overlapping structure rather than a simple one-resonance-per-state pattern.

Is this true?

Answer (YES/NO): NO